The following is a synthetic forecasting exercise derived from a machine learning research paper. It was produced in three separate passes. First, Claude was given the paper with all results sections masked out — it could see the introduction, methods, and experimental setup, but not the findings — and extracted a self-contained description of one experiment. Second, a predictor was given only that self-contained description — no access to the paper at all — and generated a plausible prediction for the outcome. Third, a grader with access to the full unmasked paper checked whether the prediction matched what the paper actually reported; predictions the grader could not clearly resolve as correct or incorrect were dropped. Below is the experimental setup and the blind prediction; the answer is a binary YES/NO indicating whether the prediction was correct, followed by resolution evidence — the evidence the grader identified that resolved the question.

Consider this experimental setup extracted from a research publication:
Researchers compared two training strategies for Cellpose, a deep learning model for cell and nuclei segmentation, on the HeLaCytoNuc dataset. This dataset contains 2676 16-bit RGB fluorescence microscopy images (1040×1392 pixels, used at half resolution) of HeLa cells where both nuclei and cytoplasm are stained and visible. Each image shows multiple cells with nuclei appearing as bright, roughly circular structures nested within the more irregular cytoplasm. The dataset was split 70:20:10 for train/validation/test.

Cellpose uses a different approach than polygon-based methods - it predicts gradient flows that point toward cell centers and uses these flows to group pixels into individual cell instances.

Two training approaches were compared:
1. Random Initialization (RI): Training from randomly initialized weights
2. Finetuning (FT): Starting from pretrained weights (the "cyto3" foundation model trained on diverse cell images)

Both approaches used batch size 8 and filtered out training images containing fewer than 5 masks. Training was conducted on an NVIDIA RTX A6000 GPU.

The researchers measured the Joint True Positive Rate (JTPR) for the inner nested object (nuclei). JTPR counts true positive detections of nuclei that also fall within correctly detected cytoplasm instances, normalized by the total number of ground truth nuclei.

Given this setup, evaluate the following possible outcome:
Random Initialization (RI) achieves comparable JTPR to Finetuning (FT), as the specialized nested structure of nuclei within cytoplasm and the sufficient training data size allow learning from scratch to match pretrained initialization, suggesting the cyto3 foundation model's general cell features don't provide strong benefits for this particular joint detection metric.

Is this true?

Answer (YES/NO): NO